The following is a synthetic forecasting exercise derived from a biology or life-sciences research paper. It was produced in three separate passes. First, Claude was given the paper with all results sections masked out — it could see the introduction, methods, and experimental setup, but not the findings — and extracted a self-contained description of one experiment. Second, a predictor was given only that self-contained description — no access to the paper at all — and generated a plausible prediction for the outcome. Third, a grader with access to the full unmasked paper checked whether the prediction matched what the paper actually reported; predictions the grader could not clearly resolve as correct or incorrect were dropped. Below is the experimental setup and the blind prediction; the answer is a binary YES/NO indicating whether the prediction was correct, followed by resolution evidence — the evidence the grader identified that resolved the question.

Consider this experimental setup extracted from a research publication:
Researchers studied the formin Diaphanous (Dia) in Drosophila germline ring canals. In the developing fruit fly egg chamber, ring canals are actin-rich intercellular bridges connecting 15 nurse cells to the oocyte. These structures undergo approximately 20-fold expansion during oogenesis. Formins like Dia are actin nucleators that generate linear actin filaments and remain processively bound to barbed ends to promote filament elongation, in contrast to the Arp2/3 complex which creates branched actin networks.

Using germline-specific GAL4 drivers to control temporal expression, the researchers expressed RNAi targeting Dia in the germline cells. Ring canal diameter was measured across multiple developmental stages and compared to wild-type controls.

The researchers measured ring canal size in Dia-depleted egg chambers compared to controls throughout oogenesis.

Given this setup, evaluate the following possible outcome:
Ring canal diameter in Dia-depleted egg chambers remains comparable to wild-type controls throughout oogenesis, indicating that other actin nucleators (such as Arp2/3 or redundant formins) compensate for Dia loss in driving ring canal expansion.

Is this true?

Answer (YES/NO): NO